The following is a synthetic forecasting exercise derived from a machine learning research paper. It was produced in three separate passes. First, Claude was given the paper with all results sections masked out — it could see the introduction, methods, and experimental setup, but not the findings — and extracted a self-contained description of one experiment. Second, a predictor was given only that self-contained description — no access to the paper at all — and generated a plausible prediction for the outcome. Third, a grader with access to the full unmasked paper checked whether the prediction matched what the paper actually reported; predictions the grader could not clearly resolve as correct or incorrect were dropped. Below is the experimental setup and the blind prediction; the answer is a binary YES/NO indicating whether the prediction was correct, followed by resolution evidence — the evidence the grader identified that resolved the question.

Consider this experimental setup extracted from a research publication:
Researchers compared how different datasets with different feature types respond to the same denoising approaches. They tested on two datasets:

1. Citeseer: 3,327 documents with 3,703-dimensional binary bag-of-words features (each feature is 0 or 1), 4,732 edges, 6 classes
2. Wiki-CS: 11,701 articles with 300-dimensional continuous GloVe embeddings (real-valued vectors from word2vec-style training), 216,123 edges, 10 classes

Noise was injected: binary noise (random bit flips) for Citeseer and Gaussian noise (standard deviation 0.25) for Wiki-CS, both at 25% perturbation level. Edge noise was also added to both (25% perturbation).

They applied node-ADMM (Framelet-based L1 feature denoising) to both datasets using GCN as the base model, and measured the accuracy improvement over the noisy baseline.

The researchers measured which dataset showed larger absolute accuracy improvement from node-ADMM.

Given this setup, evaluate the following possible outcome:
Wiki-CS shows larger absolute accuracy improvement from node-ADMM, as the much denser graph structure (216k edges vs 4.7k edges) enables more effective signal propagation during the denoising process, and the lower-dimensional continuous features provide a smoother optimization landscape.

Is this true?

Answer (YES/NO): NO